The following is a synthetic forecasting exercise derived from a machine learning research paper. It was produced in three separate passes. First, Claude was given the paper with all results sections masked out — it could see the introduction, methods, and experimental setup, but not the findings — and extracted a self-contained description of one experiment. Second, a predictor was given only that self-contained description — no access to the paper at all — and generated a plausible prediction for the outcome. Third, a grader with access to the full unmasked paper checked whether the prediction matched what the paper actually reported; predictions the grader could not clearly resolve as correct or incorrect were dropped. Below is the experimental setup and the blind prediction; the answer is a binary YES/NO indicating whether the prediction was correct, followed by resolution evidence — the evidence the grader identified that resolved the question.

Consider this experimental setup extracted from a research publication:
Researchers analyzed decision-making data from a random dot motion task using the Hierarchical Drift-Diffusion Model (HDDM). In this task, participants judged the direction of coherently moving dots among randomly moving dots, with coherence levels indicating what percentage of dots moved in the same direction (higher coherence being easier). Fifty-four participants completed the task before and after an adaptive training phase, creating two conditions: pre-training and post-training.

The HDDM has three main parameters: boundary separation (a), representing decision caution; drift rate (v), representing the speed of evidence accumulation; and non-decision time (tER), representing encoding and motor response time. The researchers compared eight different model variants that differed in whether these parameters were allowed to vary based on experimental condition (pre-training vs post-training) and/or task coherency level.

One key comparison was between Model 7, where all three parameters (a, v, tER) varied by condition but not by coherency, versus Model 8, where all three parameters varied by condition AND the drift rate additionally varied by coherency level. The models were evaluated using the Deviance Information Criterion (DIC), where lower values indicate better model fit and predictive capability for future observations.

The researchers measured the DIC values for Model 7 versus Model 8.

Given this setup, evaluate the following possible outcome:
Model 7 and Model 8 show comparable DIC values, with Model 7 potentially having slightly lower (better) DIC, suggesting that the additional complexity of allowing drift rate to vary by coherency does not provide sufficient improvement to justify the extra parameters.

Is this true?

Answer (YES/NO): NO